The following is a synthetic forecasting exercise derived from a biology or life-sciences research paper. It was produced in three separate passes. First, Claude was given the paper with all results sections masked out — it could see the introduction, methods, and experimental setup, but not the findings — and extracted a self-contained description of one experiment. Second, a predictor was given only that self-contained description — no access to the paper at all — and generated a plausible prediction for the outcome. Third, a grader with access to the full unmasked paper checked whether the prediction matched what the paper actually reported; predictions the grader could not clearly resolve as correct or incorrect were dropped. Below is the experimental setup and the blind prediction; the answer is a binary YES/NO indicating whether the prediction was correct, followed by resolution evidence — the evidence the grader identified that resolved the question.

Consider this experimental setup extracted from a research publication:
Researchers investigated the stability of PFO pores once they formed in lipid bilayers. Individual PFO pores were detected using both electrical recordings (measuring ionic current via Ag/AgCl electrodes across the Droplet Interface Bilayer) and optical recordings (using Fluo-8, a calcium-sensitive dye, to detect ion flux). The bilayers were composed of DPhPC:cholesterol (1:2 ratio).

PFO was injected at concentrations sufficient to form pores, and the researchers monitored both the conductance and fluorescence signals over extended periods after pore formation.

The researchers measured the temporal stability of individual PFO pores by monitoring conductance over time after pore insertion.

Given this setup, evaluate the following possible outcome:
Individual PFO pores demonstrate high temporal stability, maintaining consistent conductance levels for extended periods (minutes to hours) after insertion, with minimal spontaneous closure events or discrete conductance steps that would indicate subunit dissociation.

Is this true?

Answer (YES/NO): YES